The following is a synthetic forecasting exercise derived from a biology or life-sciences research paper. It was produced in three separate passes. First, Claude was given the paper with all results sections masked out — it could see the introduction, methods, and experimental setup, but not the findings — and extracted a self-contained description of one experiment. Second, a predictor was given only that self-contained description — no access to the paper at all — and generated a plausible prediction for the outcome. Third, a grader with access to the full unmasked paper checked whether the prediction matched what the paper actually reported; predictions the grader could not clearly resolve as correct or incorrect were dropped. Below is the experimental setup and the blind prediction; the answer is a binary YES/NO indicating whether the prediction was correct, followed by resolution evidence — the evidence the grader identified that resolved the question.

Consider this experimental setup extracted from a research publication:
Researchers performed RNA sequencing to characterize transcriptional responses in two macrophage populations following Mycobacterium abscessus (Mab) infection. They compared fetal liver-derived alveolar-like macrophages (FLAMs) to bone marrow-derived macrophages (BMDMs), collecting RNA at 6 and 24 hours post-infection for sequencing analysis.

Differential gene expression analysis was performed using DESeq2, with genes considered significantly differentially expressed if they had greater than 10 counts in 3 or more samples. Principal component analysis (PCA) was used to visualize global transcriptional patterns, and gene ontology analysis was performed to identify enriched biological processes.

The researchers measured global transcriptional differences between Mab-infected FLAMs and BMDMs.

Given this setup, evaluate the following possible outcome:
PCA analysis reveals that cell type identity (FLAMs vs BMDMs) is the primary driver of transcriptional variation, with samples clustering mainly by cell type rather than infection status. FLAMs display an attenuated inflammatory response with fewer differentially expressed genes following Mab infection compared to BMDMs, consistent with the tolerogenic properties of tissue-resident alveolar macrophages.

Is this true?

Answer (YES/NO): YES